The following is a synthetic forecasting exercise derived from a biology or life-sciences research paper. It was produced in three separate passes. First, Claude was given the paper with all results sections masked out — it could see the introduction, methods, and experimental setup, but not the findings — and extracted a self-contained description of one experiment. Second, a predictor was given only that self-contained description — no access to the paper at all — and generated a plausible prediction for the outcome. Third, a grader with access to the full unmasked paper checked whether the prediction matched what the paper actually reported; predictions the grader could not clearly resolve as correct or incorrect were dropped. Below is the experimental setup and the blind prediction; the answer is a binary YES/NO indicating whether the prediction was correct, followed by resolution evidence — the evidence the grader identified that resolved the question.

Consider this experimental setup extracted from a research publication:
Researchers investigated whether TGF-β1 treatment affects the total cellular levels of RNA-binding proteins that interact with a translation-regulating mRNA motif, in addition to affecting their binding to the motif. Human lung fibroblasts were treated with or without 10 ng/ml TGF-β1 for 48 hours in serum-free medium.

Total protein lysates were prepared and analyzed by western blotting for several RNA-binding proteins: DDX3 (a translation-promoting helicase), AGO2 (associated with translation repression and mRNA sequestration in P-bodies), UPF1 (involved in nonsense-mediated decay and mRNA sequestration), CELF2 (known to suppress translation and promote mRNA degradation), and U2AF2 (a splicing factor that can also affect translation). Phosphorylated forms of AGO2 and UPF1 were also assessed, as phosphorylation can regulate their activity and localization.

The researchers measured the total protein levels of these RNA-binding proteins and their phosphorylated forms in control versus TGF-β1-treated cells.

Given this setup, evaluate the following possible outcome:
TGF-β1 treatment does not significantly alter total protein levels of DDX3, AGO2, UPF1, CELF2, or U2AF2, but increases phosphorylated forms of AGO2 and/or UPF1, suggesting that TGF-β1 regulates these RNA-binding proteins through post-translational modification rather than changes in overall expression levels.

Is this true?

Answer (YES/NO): NO